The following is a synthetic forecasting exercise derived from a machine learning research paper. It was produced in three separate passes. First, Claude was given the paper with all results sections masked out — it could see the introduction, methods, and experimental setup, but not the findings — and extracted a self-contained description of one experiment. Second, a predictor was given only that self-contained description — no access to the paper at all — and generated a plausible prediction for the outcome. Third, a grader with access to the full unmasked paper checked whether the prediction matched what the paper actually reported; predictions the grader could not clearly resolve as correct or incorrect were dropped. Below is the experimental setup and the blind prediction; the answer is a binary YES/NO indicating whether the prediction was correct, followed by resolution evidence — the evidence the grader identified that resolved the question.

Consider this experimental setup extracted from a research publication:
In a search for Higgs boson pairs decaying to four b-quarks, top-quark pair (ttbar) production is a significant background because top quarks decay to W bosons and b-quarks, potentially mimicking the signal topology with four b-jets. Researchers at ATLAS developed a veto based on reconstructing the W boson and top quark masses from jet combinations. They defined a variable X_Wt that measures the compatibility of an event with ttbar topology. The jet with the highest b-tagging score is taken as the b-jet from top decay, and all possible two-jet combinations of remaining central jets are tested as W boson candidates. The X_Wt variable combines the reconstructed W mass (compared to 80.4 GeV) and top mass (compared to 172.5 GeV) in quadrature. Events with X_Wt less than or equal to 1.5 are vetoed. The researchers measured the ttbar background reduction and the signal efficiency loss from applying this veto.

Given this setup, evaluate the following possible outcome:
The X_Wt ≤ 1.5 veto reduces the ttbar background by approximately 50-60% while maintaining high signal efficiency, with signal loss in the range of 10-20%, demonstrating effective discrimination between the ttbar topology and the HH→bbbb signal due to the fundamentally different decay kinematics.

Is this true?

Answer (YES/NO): NO